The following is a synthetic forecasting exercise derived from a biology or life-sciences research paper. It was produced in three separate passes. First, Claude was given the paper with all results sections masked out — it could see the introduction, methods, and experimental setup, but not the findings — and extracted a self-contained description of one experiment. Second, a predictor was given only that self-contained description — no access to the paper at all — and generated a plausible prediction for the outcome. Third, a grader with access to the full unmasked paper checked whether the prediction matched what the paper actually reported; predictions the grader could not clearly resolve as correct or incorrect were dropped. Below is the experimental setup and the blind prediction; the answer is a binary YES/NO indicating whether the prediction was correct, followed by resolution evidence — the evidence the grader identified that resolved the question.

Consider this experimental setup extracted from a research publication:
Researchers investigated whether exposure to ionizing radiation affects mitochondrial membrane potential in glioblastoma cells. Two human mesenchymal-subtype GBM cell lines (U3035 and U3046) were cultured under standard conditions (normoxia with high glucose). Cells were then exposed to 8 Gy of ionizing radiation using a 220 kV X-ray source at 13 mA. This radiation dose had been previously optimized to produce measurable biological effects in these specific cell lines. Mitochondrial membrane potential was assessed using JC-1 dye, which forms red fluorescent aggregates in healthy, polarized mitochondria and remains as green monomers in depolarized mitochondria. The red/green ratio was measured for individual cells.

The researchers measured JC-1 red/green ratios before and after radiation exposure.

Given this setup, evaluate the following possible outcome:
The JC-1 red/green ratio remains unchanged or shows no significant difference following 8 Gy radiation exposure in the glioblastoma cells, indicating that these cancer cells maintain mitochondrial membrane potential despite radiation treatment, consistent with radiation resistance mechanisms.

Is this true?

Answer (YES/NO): NO